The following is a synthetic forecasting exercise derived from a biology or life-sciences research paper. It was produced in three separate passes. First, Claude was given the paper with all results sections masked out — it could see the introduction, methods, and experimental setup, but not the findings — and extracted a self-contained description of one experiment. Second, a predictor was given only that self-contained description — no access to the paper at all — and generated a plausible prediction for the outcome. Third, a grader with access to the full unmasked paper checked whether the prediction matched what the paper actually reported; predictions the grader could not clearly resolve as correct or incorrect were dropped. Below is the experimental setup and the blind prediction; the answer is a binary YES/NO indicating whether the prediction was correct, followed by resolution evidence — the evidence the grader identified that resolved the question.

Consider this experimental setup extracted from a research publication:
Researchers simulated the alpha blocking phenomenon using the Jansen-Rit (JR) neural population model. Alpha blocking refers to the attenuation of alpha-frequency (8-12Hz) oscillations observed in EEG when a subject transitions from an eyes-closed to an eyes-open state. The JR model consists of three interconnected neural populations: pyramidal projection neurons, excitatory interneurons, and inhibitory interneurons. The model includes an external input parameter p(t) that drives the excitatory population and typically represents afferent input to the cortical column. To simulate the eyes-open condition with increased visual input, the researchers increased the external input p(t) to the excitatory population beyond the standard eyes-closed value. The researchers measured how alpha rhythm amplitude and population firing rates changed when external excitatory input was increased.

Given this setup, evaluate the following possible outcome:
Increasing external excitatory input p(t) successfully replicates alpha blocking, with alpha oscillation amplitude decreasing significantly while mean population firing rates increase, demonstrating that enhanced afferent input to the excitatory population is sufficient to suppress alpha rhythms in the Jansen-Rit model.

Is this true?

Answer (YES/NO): NO